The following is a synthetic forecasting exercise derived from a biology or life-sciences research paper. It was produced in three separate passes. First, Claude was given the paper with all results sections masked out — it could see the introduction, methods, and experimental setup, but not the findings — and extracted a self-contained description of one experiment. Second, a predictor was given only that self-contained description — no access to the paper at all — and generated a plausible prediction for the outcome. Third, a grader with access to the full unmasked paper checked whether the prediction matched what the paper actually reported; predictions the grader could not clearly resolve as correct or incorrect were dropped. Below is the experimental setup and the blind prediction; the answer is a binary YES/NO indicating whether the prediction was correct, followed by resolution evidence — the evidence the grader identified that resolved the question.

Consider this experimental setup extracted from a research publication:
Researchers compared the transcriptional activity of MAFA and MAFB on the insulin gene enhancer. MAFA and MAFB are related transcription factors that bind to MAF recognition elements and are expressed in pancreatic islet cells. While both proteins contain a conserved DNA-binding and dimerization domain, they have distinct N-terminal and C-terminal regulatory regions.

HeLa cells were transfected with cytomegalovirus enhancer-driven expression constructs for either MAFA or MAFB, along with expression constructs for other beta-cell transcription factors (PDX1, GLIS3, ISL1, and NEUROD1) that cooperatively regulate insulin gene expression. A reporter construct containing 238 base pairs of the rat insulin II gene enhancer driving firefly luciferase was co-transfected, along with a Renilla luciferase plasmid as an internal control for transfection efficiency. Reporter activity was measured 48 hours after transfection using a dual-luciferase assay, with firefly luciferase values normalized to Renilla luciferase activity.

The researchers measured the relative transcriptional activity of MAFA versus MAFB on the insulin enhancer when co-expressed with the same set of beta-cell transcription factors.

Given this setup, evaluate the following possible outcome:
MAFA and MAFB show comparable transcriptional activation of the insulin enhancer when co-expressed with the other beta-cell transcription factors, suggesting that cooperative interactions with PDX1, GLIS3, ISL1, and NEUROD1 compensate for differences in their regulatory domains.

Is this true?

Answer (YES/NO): NO